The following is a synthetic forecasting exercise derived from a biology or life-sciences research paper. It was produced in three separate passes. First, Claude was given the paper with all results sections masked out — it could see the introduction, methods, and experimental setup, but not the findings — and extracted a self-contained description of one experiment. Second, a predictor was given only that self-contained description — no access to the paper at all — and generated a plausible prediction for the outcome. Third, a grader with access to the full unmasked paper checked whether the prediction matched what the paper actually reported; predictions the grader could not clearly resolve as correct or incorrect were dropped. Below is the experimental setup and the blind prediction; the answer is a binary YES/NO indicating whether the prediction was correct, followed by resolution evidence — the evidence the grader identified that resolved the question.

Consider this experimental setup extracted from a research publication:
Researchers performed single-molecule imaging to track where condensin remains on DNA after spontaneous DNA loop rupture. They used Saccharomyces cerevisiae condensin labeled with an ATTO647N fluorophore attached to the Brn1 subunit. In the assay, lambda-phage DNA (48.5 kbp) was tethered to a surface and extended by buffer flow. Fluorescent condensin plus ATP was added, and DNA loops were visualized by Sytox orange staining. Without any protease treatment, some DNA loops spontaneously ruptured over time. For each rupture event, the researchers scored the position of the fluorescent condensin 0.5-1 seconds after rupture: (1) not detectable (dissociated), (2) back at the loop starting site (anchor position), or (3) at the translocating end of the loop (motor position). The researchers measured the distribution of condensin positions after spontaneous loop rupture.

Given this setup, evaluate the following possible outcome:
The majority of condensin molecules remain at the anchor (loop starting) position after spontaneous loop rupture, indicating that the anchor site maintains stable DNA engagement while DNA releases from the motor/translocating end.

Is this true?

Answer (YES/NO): YES